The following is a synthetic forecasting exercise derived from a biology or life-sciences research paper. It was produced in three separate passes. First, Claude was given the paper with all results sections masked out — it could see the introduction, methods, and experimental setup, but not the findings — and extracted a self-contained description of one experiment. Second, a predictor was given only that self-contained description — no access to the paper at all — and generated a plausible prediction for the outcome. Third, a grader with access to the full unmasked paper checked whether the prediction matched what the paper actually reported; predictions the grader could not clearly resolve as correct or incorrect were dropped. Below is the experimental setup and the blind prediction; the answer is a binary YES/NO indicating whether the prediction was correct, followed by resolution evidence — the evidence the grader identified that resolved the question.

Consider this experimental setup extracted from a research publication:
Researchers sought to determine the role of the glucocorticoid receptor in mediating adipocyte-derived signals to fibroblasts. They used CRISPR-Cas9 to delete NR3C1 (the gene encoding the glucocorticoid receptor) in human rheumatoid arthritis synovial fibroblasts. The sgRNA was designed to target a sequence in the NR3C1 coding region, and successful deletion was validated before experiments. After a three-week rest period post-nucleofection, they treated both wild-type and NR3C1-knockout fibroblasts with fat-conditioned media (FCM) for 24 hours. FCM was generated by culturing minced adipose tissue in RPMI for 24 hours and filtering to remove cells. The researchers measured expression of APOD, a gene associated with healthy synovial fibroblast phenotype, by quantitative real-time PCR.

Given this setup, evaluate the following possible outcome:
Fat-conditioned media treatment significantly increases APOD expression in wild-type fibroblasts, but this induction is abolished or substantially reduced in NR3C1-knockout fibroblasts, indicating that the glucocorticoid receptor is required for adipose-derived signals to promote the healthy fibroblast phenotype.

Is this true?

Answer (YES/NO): YES